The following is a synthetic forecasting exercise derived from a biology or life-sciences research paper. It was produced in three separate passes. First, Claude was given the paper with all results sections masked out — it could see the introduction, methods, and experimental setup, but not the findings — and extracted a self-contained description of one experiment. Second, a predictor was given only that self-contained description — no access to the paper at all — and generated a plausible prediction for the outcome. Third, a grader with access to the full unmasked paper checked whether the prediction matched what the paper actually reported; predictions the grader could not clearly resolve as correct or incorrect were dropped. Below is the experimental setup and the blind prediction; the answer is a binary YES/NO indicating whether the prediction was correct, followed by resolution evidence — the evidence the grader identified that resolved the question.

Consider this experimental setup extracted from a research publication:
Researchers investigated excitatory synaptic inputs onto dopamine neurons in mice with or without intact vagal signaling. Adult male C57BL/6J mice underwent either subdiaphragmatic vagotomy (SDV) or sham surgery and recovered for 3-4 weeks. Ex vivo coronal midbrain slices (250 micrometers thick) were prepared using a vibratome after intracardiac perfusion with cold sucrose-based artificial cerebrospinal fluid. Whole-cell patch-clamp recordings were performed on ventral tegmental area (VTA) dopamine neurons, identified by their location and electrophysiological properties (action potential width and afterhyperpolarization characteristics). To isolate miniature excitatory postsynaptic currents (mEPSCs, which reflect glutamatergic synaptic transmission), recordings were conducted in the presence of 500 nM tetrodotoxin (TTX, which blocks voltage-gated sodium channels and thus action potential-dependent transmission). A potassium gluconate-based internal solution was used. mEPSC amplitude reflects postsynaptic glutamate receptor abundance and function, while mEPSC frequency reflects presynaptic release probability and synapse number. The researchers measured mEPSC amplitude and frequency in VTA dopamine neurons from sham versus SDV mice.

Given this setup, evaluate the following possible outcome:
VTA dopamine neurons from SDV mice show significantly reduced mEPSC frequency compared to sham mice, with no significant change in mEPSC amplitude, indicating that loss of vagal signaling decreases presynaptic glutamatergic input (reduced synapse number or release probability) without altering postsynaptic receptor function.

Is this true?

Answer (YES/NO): NO